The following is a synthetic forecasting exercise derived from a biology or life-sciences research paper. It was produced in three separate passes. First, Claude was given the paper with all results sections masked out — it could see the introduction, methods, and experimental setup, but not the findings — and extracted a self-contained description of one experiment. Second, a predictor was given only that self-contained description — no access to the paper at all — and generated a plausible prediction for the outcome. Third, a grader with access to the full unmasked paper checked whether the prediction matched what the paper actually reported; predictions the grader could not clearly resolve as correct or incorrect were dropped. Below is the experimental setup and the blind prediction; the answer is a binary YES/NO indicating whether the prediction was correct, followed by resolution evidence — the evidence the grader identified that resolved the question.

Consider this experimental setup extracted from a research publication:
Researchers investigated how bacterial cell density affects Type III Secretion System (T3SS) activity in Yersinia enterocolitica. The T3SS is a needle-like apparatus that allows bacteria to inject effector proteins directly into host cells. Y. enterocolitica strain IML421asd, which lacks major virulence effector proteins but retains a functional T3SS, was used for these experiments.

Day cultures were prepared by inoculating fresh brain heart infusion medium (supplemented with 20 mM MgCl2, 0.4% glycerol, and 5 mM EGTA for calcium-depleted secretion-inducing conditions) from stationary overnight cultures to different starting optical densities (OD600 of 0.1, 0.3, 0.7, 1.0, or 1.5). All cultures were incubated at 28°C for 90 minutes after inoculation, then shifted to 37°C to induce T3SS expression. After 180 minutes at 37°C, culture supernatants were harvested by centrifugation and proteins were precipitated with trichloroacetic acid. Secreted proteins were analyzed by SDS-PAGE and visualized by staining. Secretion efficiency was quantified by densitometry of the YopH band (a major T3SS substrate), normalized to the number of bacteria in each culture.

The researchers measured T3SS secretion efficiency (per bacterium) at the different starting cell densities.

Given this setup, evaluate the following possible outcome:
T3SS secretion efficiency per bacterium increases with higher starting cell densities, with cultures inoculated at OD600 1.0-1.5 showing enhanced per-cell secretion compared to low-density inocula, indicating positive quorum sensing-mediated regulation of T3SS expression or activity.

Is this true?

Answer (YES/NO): NO